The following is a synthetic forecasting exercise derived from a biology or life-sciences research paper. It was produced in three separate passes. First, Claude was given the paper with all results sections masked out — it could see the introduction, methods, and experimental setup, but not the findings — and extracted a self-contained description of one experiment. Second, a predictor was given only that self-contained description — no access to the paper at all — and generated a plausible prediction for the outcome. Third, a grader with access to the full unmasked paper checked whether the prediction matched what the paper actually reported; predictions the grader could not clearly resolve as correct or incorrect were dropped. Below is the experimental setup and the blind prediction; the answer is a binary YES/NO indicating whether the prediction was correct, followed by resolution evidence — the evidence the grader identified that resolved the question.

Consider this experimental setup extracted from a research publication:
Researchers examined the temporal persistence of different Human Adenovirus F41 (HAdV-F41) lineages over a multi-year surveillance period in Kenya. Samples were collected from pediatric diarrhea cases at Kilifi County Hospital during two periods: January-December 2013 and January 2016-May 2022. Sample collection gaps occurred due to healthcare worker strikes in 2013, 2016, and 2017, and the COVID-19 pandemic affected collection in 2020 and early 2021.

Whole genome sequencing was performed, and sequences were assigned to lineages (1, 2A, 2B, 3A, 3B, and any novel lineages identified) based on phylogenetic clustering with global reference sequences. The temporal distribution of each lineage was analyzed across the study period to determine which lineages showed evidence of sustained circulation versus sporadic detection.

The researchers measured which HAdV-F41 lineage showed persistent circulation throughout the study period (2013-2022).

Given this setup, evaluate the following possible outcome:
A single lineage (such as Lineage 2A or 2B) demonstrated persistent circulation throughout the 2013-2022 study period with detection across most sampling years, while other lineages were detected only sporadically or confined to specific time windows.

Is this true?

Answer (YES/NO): YES